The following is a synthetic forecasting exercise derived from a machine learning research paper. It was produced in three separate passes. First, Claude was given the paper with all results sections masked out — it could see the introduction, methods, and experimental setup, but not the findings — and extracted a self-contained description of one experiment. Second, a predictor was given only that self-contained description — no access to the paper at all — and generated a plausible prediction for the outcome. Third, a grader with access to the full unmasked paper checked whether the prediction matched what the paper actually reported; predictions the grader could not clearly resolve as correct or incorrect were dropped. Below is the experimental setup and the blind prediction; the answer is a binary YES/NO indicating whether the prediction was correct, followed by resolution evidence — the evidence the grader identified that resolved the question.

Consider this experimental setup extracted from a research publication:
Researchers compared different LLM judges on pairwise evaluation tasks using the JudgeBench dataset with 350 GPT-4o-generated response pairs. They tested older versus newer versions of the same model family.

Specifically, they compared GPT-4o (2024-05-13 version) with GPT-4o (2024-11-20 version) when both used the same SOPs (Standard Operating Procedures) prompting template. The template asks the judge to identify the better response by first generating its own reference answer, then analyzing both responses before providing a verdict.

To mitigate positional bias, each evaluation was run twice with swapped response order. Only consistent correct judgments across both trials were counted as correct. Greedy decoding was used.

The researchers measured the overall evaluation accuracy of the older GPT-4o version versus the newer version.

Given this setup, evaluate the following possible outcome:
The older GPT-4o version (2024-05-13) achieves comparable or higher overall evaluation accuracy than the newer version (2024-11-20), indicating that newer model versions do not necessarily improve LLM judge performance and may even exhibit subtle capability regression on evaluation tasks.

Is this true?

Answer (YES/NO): NO